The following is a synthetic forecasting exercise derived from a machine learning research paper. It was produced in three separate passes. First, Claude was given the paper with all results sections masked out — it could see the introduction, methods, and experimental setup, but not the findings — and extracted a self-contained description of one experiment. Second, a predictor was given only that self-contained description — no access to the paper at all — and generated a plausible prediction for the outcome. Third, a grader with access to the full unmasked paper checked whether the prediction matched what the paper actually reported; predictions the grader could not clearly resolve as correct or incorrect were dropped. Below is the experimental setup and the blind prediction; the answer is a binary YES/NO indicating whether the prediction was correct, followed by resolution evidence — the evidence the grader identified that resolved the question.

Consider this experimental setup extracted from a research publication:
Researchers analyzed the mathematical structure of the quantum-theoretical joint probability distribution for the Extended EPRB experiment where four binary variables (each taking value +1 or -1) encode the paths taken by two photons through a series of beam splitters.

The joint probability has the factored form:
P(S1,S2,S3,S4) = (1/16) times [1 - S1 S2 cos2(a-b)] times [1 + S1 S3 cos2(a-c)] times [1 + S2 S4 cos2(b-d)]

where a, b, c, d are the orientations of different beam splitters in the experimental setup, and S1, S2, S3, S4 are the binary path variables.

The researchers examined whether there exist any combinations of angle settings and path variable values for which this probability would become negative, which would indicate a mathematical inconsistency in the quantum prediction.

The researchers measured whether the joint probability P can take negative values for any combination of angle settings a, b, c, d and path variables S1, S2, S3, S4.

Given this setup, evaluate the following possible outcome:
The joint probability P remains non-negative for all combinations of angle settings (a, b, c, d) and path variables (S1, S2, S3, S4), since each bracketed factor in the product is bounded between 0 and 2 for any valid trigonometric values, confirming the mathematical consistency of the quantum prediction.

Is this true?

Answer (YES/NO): YES